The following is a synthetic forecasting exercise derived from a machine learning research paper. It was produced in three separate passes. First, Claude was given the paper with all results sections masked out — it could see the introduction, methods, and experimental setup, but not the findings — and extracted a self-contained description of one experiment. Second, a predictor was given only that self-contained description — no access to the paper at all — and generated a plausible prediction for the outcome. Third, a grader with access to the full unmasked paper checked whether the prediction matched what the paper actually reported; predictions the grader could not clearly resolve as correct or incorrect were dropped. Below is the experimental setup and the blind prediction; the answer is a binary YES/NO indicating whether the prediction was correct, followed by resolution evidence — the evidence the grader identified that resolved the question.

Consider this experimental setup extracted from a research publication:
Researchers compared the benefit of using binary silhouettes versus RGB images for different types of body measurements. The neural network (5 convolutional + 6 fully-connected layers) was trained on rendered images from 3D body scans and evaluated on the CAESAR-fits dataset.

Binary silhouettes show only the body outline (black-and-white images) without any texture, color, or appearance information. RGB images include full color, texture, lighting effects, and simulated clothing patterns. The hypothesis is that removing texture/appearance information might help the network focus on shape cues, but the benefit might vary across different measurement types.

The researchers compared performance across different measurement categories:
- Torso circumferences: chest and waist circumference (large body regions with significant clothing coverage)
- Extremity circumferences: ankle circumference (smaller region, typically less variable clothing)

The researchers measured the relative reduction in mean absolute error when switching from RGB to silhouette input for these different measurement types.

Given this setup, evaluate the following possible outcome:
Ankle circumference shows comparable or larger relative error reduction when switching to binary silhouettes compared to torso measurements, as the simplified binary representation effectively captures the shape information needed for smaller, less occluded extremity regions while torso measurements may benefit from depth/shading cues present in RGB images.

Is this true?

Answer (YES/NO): NO